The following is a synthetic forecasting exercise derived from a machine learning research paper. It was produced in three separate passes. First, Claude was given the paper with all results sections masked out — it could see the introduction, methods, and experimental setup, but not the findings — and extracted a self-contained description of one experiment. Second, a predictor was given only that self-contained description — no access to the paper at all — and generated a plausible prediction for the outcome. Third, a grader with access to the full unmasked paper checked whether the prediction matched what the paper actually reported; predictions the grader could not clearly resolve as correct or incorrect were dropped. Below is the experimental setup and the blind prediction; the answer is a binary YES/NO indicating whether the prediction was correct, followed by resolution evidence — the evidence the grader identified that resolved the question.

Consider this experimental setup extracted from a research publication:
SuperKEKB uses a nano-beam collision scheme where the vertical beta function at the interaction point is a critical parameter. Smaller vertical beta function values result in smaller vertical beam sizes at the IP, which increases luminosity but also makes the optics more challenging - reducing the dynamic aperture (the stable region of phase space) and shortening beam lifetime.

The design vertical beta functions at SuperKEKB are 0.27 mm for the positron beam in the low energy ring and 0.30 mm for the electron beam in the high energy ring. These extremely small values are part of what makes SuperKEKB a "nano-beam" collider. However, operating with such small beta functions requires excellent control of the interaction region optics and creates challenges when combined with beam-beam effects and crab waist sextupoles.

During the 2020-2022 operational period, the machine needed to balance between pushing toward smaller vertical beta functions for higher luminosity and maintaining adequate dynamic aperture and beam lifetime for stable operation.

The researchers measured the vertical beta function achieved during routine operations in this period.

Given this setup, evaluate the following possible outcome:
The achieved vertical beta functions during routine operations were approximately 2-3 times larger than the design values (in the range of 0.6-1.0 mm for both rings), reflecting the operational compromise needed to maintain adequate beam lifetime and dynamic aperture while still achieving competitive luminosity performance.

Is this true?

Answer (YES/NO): NO